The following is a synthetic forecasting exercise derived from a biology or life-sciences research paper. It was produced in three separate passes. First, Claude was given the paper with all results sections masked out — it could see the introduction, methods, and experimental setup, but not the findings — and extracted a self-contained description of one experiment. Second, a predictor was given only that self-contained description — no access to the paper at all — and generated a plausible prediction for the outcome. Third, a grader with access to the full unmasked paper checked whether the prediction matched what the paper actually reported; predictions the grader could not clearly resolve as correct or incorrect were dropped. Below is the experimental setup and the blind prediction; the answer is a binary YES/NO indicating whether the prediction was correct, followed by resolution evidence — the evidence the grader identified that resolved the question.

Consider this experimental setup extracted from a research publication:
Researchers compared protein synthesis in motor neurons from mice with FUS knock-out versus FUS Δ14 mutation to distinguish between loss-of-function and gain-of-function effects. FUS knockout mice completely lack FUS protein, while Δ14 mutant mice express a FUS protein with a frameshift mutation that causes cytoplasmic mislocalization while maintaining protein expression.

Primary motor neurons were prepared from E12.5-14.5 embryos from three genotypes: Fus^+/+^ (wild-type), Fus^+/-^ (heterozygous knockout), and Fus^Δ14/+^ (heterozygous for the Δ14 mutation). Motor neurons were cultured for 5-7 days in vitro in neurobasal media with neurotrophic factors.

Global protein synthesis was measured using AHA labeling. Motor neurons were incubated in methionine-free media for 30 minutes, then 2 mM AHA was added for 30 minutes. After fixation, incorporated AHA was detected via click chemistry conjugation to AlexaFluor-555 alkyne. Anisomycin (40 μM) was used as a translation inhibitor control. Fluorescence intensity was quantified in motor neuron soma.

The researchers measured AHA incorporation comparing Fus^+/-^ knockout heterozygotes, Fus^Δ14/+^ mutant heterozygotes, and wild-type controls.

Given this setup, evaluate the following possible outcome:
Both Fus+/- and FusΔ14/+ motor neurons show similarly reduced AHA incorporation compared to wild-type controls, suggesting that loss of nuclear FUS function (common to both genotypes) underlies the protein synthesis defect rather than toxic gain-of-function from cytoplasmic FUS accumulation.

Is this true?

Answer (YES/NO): NO